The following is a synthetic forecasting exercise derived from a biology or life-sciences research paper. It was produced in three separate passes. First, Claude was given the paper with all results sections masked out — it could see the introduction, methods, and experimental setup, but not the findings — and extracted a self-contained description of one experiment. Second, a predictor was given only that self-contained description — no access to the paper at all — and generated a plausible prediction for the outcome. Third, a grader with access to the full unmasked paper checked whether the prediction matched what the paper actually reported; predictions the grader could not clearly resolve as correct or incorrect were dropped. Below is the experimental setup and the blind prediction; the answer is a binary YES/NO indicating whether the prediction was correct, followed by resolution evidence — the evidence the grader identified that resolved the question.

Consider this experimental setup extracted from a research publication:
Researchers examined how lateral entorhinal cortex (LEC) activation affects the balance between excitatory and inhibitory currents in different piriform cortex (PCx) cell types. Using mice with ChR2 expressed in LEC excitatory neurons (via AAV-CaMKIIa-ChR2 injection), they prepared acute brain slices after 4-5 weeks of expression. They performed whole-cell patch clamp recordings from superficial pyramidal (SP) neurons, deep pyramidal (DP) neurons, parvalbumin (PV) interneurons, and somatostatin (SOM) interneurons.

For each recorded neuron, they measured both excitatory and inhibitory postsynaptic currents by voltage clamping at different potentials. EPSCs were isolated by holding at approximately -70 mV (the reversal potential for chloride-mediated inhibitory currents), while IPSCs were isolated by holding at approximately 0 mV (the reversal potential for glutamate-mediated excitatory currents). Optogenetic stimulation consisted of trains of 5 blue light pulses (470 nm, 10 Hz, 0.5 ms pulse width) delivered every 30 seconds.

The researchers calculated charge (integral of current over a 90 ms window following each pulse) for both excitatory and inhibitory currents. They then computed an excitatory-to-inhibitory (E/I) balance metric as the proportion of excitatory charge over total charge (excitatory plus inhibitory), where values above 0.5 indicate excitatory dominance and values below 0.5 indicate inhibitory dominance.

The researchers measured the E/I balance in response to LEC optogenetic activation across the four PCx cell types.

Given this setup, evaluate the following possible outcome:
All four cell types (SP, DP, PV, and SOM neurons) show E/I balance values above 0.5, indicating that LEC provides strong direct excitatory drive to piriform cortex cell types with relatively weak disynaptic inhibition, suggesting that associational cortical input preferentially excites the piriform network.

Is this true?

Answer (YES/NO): NO